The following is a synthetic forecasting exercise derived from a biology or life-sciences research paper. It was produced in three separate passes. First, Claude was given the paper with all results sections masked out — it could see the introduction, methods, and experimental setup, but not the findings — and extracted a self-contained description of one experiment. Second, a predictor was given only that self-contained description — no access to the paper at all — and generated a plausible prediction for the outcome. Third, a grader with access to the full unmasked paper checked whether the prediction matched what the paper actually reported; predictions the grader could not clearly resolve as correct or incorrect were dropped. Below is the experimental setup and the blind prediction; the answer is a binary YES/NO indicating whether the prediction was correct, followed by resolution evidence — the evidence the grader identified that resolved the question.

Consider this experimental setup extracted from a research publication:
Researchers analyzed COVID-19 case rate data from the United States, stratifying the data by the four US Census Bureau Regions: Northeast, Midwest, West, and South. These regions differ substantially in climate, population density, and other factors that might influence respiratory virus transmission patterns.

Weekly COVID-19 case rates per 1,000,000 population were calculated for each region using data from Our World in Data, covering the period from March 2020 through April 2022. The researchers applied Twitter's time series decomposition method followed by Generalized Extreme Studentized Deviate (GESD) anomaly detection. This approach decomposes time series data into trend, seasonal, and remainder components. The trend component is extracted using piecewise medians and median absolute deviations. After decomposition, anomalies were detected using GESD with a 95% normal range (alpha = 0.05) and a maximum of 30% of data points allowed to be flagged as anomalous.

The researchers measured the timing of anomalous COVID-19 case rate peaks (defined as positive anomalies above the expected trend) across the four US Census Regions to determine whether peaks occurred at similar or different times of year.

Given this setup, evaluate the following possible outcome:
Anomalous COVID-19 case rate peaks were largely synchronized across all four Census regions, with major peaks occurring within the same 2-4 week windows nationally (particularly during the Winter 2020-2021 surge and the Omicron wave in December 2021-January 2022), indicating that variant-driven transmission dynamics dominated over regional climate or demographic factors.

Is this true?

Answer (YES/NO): NO